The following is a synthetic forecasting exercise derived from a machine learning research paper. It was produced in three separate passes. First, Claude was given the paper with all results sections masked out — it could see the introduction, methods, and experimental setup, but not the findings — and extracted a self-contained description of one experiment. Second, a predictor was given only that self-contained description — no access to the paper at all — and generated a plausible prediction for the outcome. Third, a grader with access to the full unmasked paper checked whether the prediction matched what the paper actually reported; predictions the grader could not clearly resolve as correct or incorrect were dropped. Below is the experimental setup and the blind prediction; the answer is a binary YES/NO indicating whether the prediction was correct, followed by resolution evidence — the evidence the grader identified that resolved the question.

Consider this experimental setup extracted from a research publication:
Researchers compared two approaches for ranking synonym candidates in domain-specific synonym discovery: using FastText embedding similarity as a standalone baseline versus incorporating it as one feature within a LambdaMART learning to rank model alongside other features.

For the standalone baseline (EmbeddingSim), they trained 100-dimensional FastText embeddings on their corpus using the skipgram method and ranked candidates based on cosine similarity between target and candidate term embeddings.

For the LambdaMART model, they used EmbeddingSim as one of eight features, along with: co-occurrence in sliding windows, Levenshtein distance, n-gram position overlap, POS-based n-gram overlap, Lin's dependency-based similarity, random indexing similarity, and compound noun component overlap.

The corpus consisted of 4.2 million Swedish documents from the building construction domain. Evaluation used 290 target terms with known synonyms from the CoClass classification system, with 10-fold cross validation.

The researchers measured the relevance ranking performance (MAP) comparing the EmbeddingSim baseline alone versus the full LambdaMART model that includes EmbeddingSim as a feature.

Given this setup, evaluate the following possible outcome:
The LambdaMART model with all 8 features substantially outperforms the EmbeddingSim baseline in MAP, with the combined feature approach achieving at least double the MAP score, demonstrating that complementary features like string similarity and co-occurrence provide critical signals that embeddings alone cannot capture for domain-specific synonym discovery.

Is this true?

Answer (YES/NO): NO